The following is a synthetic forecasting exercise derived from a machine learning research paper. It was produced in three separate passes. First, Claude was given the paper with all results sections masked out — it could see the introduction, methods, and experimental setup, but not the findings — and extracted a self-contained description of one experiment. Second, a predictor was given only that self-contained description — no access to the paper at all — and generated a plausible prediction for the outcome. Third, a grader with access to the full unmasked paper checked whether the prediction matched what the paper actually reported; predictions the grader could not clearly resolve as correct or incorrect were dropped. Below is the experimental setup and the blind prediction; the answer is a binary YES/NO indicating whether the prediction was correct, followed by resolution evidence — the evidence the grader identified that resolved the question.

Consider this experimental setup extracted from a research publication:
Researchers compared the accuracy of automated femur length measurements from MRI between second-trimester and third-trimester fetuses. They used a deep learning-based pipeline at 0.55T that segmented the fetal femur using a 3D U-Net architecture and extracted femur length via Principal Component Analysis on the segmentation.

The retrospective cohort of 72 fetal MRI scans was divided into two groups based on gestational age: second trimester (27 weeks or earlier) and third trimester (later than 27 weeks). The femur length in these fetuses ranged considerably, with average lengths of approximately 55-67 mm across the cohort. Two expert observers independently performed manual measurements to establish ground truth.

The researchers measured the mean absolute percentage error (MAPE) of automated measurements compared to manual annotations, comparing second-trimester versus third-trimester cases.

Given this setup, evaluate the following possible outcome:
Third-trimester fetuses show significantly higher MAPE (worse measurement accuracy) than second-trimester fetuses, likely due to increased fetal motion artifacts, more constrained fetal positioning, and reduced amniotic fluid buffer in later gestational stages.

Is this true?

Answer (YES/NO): NO